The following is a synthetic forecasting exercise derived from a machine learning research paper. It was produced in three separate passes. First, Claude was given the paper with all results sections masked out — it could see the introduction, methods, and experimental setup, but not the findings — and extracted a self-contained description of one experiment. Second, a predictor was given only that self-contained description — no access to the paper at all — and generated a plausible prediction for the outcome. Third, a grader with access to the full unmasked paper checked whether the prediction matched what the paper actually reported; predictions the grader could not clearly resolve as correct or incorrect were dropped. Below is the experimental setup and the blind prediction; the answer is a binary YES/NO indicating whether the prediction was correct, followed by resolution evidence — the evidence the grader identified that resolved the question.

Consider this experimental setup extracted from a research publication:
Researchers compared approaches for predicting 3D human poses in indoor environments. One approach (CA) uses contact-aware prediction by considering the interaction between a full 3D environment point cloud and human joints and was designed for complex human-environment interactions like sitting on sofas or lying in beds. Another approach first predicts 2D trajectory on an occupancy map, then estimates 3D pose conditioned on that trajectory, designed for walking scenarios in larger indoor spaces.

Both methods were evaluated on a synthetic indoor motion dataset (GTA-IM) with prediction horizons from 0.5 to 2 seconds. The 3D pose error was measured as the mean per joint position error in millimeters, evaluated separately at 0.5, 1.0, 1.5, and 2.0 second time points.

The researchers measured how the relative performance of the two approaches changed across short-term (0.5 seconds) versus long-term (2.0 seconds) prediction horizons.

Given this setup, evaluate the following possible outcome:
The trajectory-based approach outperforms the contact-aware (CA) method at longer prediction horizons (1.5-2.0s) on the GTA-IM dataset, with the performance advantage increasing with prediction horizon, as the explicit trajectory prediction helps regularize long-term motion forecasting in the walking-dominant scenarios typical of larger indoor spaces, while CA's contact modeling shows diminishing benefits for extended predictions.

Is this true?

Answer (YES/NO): YES